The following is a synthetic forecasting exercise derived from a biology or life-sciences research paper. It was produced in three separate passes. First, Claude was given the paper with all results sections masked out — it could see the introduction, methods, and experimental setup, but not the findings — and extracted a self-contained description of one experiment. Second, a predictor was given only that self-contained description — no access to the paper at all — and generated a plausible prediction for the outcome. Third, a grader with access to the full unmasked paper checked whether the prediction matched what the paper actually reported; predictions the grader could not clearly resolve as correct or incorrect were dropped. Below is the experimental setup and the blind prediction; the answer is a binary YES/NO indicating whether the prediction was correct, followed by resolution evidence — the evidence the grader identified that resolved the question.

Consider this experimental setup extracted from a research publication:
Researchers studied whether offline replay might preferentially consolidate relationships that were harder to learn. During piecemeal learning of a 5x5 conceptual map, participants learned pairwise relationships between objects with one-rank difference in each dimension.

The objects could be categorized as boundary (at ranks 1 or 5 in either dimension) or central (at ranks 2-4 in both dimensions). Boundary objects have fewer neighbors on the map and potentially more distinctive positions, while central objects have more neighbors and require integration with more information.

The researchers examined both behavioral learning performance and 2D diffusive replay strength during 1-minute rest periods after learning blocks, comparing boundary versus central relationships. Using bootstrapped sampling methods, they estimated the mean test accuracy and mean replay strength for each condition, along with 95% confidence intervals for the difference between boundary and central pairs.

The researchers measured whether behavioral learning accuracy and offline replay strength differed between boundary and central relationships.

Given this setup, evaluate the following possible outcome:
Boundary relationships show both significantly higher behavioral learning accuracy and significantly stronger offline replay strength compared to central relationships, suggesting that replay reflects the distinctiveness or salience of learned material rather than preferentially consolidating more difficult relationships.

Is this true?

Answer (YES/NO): NO